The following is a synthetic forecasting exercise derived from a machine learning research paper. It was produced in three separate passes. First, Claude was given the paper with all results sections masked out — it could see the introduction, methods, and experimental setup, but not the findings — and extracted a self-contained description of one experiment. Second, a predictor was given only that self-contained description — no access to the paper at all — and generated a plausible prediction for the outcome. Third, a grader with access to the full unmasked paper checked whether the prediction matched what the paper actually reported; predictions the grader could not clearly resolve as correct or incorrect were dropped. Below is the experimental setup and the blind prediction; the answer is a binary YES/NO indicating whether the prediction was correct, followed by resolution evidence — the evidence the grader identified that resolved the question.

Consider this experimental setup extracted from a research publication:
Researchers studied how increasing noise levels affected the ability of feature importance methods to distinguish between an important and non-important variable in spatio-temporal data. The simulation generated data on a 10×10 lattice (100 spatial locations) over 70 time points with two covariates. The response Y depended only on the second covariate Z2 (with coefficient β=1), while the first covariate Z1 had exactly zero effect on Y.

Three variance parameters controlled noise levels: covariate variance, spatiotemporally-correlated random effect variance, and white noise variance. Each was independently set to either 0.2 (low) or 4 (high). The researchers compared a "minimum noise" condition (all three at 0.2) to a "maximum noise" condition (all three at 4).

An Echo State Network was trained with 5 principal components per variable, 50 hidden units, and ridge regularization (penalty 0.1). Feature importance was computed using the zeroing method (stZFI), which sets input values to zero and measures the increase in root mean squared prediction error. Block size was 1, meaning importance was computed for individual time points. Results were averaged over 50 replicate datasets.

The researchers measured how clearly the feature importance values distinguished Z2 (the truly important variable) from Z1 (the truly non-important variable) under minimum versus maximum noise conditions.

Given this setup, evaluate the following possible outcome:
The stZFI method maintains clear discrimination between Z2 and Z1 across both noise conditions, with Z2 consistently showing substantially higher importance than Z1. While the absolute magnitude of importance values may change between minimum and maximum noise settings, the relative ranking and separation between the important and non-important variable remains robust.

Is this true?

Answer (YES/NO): NO